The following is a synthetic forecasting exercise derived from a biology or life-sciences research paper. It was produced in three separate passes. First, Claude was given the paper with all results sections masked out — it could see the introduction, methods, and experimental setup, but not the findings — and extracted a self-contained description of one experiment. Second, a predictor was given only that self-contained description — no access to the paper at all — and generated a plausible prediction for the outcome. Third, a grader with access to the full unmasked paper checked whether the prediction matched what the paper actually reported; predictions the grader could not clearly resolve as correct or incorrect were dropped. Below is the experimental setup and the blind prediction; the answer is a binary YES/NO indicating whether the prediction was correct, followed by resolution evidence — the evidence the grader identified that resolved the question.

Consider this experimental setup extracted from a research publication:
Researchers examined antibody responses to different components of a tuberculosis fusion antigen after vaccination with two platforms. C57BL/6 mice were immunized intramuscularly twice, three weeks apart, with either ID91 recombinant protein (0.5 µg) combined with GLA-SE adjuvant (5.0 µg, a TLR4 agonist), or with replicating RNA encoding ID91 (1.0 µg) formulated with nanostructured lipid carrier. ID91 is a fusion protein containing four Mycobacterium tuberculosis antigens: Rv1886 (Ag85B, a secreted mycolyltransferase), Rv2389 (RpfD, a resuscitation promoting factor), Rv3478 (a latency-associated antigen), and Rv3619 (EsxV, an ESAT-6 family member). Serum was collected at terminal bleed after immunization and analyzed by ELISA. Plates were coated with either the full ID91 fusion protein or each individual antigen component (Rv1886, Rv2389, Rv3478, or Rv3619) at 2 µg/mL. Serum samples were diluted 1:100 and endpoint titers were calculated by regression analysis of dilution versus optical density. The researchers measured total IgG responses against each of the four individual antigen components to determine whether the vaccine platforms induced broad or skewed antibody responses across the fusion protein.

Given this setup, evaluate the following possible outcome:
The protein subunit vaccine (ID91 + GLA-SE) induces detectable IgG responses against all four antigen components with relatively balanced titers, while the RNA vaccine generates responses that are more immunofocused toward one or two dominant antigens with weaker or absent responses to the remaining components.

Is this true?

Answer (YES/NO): NO